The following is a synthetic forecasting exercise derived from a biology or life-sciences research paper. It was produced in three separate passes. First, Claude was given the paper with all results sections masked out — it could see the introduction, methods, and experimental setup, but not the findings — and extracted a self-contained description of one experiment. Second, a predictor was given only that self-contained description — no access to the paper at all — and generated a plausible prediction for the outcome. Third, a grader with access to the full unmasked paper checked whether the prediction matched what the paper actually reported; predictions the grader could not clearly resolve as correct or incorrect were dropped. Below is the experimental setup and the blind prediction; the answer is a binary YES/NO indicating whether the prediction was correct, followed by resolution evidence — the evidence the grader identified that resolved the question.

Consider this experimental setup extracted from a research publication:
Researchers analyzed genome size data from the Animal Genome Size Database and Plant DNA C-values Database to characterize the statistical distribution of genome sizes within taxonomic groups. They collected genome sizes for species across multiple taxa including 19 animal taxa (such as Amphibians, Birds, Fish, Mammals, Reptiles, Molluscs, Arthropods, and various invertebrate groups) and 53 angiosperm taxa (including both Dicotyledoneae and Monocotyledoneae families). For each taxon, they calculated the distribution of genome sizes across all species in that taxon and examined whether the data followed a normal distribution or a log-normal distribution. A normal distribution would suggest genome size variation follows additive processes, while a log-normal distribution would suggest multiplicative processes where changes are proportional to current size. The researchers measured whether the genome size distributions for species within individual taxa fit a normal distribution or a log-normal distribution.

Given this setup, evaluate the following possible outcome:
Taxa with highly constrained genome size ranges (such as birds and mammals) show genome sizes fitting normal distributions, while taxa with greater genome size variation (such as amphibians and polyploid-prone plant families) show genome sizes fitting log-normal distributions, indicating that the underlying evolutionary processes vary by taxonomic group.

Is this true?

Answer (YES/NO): NO